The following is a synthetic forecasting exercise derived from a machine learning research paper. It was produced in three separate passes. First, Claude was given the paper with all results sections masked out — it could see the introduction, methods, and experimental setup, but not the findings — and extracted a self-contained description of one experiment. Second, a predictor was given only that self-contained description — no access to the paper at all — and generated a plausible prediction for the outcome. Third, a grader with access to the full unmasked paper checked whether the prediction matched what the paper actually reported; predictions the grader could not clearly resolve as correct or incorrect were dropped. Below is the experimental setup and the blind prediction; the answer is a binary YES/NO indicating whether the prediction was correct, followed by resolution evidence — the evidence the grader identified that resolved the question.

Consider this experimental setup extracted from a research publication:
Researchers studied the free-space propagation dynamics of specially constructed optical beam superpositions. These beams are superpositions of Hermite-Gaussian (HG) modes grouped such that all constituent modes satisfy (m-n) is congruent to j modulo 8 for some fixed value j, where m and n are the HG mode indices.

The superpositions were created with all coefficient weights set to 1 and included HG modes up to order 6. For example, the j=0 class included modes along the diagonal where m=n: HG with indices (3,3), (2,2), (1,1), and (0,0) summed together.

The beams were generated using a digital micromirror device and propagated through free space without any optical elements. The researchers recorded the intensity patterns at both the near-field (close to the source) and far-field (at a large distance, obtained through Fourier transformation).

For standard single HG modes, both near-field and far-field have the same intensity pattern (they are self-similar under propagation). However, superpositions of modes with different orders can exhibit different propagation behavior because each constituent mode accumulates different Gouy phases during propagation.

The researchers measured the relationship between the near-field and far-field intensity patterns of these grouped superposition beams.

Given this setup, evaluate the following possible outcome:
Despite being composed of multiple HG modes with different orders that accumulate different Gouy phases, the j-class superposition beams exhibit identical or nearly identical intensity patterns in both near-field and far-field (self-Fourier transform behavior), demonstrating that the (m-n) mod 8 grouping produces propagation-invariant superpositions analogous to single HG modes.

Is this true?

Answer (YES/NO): NO